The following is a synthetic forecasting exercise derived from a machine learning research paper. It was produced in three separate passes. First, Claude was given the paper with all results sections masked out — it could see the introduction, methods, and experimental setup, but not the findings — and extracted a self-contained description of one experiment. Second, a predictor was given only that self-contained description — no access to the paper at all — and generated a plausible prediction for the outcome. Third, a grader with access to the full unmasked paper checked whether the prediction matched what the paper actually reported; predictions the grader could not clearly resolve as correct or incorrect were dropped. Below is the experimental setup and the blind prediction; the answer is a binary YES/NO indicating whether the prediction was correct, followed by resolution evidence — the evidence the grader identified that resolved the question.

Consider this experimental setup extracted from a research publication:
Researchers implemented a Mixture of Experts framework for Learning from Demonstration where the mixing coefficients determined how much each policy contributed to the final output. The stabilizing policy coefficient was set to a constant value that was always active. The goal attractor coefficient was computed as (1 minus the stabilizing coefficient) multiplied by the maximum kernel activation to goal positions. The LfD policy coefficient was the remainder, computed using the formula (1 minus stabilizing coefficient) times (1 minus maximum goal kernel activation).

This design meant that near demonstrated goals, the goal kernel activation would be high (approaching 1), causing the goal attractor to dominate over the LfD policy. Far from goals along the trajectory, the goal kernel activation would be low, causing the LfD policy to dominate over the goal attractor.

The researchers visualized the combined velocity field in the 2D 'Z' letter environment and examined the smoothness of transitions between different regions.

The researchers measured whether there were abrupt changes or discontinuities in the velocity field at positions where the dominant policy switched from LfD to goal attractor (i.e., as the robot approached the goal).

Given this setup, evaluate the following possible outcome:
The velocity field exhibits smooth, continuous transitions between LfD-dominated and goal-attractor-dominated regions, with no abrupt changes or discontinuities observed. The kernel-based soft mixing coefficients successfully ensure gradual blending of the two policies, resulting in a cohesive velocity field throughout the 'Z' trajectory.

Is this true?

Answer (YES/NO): YES